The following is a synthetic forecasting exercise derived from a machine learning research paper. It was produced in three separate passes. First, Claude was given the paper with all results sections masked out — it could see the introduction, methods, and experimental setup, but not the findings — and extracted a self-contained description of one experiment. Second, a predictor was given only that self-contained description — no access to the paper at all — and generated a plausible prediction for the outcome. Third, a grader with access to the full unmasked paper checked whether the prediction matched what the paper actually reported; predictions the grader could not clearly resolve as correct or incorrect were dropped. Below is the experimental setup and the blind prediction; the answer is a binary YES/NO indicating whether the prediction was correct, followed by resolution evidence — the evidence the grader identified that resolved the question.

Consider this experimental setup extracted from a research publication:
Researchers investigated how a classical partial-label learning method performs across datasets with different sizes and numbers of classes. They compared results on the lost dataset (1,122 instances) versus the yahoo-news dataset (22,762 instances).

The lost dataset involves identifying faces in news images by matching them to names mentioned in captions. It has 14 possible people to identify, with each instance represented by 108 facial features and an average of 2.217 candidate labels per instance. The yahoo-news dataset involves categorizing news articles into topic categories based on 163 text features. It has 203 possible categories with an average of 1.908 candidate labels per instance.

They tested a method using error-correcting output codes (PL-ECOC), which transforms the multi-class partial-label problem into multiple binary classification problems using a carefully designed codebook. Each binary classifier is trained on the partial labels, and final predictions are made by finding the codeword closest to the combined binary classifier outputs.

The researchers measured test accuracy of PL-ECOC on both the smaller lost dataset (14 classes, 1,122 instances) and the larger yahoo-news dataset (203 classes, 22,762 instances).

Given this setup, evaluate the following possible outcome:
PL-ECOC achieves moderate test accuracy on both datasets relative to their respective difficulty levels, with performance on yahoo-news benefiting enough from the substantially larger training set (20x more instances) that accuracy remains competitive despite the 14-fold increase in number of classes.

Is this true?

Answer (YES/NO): NO